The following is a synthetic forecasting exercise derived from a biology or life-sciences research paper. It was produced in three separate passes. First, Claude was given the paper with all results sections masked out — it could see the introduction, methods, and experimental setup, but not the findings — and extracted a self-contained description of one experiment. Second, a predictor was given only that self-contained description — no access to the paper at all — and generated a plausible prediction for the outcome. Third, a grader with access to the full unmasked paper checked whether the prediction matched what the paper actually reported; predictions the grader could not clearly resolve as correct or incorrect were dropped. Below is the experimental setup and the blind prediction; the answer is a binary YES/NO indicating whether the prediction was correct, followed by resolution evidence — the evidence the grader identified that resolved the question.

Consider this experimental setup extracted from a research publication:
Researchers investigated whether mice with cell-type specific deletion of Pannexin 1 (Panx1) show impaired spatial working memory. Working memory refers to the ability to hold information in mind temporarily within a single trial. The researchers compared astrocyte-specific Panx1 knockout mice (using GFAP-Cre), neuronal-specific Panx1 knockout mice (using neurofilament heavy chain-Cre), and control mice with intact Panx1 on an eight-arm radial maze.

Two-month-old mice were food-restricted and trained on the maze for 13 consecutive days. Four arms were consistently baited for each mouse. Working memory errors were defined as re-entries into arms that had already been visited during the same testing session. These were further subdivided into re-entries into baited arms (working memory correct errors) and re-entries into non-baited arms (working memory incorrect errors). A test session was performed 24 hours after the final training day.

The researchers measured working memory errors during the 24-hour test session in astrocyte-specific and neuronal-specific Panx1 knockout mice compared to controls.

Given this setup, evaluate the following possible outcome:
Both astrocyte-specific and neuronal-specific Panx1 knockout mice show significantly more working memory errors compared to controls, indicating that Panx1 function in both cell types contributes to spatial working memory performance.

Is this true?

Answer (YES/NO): NO